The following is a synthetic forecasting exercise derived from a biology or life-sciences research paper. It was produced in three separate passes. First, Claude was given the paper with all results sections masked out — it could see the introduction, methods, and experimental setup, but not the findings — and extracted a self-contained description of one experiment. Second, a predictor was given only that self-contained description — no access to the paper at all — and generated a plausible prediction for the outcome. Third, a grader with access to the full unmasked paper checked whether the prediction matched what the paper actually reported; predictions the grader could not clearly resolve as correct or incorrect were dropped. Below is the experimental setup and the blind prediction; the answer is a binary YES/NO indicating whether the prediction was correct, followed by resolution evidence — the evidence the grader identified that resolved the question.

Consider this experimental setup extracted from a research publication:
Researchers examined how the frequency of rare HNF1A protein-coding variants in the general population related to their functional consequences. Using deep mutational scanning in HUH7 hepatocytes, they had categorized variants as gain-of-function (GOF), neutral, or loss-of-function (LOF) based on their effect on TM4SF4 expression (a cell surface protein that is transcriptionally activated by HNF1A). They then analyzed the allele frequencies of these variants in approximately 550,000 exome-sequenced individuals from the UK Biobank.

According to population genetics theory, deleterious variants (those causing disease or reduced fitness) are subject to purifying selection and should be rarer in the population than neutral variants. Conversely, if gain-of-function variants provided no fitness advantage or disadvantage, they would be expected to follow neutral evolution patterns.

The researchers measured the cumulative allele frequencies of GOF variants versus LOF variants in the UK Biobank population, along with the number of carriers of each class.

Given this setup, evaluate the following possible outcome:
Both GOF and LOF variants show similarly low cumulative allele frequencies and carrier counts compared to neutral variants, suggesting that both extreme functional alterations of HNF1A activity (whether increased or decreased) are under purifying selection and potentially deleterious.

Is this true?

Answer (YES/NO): NO